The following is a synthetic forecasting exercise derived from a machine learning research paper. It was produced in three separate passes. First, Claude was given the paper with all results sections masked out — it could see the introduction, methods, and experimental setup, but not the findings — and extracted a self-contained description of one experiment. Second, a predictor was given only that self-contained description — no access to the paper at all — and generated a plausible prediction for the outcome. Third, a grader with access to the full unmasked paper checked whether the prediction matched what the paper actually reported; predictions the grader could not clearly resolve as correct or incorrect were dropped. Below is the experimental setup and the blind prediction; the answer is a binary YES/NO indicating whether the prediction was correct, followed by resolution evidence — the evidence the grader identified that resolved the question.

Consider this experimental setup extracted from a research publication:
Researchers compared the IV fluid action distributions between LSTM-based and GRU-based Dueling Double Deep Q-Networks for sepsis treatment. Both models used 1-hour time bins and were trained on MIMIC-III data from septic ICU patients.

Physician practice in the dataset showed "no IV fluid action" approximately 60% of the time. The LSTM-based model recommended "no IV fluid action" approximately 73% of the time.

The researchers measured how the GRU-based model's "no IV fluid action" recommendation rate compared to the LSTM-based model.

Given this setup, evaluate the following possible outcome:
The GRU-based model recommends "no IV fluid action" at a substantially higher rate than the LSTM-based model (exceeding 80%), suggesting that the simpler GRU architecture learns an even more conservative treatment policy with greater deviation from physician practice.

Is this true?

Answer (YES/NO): NO